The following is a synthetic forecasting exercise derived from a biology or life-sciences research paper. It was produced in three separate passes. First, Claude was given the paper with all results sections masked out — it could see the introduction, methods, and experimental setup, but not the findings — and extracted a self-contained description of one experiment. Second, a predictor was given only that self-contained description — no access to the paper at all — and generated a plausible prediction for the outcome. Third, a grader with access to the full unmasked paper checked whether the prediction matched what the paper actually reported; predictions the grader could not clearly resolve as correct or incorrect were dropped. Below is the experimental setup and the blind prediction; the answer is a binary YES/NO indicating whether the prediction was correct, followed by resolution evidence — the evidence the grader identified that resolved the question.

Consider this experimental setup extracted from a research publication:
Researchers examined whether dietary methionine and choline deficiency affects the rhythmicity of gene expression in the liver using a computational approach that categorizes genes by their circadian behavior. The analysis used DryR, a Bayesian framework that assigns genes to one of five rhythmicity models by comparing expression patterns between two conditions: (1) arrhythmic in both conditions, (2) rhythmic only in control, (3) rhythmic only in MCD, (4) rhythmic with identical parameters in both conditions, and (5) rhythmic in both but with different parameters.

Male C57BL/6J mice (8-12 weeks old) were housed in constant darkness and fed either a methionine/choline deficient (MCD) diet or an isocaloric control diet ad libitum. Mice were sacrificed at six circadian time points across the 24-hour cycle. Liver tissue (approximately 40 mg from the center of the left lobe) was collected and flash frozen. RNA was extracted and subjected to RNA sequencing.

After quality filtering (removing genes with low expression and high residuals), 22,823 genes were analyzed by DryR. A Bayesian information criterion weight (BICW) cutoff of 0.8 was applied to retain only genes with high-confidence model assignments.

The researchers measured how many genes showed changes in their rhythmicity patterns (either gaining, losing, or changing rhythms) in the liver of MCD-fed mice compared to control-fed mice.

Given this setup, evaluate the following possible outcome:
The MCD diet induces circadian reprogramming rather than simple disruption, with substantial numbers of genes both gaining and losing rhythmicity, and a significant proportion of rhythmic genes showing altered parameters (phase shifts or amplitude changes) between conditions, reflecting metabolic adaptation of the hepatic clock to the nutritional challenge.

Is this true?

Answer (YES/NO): YES